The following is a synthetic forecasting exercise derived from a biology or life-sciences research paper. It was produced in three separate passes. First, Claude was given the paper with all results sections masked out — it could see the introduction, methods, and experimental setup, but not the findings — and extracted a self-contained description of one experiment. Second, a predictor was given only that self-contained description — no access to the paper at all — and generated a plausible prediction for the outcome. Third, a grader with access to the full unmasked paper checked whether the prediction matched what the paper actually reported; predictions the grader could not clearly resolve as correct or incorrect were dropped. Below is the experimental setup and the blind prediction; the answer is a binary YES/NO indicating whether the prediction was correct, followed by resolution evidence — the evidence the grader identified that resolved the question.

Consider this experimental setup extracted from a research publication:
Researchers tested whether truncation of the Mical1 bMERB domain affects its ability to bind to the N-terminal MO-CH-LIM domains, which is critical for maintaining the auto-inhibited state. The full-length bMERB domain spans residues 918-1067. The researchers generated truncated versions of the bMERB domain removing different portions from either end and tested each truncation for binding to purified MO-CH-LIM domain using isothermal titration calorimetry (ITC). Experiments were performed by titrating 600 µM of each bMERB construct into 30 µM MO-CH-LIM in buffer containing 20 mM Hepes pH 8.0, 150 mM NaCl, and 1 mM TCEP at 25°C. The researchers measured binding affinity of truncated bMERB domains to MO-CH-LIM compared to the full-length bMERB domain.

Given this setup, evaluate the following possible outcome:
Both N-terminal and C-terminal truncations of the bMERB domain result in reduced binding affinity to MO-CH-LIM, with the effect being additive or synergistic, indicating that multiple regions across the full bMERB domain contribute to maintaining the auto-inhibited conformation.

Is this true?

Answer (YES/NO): NO